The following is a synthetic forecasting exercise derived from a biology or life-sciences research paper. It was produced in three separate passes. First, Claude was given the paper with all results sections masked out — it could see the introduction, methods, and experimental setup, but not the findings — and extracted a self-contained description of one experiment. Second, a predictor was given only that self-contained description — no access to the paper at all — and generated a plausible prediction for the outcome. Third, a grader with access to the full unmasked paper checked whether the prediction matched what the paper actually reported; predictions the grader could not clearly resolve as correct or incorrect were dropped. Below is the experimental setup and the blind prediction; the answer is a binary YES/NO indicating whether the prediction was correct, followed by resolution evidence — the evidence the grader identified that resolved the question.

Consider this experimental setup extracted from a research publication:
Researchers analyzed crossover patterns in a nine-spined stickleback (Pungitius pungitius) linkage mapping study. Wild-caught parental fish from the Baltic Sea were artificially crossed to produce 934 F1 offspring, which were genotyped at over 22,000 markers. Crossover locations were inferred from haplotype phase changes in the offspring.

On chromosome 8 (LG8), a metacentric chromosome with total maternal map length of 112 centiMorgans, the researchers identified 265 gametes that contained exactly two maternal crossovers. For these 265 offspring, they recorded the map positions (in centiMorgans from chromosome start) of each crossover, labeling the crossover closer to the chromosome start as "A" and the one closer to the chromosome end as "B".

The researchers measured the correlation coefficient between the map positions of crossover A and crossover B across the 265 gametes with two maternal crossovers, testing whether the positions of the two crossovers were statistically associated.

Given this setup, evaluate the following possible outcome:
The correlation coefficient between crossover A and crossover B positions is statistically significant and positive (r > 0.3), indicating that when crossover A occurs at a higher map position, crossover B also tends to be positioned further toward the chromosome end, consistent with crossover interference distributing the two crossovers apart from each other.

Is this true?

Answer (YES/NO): NO